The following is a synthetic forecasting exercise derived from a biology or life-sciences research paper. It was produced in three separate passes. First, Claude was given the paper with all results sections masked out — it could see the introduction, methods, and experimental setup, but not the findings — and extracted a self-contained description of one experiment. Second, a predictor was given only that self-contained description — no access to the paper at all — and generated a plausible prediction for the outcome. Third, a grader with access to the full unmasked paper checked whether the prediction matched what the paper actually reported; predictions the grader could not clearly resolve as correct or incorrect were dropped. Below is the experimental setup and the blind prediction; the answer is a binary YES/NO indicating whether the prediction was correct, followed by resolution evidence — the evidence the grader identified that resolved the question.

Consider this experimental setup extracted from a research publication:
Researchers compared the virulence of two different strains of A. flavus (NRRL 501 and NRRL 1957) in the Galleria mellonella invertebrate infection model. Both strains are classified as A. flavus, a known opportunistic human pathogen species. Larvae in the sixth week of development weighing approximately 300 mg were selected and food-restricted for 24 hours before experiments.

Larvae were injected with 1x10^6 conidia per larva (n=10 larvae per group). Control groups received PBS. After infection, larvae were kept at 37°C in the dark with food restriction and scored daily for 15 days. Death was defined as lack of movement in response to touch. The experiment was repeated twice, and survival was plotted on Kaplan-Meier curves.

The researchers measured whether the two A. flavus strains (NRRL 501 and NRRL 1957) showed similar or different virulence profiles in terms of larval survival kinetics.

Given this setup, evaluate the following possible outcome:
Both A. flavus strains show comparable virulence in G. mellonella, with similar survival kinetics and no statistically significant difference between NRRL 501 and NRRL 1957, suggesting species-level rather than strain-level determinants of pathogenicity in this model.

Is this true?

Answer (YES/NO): NO